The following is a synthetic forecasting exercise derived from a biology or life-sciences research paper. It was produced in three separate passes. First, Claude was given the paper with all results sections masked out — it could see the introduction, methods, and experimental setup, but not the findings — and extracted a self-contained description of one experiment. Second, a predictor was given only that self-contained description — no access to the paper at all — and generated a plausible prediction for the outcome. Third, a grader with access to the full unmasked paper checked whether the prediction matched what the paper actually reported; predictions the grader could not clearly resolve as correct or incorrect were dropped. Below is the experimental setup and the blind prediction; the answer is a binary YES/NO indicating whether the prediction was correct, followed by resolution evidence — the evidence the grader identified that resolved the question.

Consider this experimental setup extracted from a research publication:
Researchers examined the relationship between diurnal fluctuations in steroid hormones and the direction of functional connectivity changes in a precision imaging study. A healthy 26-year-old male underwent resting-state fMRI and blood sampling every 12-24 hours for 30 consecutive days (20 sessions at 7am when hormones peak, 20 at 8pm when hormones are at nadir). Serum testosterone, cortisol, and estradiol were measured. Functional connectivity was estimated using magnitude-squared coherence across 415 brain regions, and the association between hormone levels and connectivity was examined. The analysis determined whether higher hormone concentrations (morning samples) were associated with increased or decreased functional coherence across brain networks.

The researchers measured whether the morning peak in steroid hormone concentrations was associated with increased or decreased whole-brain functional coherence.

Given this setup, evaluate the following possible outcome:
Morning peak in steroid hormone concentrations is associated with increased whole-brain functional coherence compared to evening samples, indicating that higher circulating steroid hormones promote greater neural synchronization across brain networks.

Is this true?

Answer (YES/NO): YES